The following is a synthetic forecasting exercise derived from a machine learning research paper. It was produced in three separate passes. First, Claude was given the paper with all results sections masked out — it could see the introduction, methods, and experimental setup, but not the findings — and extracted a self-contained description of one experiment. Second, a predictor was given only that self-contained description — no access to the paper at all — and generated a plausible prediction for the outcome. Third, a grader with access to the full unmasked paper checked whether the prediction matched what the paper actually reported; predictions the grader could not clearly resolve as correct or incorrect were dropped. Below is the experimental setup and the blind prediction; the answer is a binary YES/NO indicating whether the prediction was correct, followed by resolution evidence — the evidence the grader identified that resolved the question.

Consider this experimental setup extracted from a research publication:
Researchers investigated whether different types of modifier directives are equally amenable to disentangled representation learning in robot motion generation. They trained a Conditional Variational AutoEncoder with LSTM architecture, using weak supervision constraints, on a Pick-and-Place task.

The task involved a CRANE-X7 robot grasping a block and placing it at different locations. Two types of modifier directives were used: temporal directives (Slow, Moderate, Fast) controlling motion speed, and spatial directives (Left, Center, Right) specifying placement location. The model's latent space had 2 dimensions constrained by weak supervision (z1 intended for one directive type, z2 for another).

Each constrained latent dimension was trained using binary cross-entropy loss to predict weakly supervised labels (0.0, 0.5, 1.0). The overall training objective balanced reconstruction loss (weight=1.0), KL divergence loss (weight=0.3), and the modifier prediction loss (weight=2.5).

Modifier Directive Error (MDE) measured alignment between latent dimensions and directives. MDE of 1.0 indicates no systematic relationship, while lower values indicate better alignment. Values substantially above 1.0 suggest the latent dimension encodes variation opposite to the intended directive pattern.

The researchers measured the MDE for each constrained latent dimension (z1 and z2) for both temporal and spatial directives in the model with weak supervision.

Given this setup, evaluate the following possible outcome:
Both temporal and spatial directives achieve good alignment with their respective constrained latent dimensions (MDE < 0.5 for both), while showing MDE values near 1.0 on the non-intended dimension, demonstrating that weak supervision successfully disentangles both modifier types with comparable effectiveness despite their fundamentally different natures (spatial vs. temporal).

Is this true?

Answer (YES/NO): NO